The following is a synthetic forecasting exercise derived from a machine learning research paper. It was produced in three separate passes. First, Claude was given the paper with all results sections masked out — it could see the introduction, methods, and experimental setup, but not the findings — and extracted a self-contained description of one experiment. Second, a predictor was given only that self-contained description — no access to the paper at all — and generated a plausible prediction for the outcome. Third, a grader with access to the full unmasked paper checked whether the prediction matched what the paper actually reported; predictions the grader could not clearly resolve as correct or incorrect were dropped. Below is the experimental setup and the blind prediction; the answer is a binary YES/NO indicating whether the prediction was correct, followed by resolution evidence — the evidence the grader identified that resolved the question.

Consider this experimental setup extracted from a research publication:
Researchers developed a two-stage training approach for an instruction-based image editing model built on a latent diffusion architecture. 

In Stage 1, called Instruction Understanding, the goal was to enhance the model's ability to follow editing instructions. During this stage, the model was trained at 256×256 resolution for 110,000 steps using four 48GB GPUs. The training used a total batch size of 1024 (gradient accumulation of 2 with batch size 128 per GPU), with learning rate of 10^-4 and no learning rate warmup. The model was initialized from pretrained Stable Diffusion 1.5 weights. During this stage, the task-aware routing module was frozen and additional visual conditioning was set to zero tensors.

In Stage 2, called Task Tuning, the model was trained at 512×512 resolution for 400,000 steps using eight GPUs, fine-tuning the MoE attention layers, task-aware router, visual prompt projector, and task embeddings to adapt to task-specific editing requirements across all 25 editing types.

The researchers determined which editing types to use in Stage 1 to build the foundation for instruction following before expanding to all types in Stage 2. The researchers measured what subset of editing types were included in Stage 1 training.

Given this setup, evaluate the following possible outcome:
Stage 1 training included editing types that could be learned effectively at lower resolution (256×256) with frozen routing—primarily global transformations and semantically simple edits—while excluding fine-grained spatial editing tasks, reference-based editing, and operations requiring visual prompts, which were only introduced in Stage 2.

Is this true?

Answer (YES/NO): NO